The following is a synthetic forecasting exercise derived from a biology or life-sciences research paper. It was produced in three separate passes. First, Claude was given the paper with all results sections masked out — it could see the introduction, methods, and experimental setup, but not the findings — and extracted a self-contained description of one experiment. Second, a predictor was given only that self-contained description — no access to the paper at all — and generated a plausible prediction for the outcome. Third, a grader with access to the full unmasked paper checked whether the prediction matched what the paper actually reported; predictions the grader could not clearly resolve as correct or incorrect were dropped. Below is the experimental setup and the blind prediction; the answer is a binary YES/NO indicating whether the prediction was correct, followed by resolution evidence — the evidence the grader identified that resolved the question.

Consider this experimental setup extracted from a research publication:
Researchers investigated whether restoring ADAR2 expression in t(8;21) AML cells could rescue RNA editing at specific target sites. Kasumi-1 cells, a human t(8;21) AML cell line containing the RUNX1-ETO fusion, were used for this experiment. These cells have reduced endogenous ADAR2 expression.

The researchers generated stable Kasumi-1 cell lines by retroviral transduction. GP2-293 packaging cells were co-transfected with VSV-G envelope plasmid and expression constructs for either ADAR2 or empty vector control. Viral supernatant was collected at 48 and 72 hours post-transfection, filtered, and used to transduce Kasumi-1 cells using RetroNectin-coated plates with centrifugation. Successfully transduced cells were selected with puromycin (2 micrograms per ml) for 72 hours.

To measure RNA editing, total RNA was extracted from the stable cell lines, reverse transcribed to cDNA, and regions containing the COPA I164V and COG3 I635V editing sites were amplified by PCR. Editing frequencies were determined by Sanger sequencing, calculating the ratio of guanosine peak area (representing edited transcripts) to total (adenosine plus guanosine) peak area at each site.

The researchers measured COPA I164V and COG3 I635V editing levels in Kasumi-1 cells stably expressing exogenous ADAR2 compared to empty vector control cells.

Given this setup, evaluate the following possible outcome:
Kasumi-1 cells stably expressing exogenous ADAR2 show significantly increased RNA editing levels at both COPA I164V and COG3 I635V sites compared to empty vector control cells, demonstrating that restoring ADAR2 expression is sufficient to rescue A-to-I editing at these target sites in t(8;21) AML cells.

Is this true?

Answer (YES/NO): YES